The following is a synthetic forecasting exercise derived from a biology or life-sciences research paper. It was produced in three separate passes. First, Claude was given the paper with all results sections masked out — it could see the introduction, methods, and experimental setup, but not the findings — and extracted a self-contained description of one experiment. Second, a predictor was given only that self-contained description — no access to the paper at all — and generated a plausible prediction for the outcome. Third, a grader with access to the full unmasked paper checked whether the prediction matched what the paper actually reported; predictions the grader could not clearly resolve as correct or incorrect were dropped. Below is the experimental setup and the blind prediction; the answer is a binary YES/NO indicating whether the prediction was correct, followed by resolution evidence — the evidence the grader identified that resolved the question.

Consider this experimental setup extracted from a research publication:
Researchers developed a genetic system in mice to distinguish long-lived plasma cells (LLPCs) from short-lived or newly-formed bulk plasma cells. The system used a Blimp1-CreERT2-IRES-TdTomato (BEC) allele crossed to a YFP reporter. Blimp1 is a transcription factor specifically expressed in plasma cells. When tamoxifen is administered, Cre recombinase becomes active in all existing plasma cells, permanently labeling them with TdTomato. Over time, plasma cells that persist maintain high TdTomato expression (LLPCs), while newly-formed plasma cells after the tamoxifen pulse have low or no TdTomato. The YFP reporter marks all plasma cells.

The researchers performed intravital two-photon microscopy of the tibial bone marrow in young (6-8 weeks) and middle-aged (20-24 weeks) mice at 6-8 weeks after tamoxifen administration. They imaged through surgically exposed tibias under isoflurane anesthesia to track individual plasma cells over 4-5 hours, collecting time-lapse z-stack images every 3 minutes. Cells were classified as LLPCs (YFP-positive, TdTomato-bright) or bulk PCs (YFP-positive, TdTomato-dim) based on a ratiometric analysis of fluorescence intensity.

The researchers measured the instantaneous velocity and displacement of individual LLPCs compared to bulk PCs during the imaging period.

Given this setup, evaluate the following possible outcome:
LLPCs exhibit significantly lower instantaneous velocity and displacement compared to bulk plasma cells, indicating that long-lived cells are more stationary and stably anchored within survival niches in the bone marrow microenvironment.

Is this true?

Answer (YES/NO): YES